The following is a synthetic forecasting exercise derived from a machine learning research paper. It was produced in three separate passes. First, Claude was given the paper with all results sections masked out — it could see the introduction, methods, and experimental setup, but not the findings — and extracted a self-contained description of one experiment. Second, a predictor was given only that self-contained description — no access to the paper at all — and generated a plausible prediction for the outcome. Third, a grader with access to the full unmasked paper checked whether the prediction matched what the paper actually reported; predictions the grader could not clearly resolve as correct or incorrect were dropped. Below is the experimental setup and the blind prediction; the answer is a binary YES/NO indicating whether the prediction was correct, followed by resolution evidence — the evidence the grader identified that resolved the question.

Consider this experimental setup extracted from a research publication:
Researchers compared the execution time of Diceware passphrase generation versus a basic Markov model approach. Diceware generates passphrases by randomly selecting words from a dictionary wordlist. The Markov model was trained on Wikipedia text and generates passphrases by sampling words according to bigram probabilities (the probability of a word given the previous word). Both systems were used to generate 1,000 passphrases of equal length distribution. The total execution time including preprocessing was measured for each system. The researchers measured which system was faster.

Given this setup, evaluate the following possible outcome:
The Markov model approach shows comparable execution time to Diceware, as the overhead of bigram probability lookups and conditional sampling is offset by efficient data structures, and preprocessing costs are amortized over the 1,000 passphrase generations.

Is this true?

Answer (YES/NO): NO